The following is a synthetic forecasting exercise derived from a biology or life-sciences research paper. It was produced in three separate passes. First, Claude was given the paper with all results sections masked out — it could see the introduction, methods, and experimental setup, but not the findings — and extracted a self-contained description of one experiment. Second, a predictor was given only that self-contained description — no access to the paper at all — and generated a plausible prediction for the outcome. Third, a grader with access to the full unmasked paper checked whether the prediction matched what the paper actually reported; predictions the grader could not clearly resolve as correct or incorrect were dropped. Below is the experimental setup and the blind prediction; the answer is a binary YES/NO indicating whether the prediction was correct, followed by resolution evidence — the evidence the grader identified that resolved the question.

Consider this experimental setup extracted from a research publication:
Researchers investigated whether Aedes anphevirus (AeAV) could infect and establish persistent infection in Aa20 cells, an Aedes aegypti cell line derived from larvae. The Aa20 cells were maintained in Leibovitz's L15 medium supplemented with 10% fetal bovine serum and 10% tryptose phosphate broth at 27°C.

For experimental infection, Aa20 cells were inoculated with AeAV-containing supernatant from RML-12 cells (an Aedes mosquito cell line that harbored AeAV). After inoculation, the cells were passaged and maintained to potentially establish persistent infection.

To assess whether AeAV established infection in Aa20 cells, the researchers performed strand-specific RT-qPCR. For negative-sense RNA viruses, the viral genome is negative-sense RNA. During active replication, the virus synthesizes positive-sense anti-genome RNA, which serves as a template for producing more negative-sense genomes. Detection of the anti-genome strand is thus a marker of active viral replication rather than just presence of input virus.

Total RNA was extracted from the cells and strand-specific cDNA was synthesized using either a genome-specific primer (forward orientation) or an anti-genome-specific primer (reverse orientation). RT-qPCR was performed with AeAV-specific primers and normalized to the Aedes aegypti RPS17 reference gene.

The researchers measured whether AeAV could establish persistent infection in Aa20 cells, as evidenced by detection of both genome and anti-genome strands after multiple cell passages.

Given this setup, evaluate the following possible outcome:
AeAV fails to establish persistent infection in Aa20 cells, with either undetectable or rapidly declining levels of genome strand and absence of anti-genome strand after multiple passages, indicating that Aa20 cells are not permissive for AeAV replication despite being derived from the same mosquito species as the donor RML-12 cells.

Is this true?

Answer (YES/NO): NO